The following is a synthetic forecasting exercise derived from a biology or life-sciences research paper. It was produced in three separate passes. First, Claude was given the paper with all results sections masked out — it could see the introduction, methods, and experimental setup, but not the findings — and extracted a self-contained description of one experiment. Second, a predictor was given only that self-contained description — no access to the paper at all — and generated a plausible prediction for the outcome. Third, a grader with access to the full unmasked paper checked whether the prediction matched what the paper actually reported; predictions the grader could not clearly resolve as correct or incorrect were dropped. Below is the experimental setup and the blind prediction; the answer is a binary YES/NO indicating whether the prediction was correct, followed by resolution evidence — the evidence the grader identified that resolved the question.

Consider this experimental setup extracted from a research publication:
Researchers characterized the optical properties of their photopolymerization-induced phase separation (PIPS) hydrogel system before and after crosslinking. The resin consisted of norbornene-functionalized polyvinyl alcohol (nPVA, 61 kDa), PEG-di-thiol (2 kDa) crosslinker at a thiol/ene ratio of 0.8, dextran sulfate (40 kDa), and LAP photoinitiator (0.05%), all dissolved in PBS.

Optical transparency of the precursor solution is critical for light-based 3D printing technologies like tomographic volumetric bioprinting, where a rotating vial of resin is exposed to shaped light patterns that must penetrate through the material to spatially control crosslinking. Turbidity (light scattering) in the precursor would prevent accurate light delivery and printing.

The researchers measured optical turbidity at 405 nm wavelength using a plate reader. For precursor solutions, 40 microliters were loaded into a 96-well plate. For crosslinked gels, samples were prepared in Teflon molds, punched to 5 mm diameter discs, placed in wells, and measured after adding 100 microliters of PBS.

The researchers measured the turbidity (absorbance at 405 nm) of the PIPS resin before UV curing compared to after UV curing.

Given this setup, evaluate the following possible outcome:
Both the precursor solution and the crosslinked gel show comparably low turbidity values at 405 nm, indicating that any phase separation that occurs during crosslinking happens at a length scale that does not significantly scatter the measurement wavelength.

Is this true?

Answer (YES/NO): NO